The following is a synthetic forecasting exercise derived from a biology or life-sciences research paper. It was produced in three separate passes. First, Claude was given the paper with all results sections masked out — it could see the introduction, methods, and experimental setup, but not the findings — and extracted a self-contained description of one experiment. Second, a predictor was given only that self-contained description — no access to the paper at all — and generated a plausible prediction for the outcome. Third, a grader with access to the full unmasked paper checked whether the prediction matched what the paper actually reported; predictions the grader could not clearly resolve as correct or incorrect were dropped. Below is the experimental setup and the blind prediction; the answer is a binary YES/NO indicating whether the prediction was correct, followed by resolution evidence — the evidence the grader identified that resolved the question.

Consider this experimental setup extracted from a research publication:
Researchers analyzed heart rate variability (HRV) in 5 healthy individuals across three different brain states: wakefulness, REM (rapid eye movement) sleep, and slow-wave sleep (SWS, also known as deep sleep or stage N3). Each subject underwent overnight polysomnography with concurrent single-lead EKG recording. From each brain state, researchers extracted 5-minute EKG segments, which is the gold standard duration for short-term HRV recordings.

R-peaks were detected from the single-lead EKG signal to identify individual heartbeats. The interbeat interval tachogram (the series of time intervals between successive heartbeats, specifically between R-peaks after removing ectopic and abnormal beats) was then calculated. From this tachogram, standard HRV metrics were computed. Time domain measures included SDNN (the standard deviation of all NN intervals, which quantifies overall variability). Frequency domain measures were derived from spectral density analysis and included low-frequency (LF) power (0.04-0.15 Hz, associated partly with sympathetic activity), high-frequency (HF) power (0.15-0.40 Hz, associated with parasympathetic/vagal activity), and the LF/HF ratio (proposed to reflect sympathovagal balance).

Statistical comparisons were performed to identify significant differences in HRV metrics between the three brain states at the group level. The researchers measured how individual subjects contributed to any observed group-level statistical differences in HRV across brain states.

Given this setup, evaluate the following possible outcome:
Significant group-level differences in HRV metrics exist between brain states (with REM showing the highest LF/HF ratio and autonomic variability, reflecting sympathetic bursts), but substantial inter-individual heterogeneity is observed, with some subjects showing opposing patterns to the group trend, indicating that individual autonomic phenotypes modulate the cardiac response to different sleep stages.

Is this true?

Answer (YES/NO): NO